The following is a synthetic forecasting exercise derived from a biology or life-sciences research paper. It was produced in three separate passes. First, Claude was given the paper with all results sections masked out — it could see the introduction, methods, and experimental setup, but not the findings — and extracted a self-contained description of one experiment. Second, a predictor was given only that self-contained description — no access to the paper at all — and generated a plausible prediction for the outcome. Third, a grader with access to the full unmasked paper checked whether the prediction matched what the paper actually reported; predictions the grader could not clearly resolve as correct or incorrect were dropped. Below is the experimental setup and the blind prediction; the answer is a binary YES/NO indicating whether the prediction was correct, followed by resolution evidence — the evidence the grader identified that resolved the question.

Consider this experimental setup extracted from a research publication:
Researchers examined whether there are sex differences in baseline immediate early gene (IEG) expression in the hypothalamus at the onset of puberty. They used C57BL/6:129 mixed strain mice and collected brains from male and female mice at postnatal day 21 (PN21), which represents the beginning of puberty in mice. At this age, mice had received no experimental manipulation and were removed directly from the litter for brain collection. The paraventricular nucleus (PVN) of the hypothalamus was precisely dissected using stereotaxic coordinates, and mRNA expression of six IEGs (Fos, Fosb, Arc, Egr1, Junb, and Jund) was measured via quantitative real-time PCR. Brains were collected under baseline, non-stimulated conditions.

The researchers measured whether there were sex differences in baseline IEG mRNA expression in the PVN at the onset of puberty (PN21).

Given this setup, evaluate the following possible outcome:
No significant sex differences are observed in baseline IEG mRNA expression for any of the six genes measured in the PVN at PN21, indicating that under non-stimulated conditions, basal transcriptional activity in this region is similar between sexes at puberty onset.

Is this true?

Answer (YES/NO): YES